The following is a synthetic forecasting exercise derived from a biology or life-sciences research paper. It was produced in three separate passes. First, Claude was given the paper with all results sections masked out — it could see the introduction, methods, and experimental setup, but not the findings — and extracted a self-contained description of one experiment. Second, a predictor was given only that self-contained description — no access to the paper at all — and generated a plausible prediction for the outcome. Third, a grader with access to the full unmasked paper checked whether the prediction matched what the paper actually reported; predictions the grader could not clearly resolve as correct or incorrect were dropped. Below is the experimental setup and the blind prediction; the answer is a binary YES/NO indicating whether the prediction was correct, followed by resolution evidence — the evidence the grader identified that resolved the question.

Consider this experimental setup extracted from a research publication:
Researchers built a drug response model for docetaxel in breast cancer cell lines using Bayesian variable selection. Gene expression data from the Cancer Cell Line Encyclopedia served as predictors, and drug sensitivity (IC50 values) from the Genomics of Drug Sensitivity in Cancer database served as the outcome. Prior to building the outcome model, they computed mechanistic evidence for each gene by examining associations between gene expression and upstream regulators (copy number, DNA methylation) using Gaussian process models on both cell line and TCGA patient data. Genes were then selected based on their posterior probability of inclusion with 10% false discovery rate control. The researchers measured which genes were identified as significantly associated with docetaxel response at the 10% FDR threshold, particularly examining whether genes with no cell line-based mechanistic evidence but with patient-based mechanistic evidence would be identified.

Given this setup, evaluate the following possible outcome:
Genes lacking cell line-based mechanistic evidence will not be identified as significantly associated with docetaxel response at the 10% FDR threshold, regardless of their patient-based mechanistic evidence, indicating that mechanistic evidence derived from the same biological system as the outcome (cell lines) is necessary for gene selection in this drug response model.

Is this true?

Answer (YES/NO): NO